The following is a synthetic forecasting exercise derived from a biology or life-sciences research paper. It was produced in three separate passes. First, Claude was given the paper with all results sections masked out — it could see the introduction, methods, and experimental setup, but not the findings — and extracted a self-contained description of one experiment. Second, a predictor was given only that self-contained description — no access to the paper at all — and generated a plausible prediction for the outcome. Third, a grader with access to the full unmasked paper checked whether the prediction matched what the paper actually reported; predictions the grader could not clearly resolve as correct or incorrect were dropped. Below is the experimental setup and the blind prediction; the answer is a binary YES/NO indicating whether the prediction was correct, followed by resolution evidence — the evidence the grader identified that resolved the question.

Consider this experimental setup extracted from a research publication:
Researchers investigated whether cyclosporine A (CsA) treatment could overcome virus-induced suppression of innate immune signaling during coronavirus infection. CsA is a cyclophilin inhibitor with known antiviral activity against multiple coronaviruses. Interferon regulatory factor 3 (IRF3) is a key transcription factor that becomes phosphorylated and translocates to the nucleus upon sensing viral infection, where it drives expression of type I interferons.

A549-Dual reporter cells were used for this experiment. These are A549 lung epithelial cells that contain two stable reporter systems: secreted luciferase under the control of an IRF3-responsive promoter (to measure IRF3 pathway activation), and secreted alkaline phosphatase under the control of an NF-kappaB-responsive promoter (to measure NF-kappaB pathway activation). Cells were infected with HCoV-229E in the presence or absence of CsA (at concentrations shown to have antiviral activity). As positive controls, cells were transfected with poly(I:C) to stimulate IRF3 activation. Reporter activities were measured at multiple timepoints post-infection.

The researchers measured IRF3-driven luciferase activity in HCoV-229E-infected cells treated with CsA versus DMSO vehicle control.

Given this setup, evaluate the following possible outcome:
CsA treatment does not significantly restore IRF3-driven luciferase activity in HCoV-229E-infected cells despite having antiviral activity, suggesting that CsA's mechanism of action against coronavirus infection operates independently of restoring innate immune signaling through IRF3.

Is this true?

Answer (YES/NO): YES